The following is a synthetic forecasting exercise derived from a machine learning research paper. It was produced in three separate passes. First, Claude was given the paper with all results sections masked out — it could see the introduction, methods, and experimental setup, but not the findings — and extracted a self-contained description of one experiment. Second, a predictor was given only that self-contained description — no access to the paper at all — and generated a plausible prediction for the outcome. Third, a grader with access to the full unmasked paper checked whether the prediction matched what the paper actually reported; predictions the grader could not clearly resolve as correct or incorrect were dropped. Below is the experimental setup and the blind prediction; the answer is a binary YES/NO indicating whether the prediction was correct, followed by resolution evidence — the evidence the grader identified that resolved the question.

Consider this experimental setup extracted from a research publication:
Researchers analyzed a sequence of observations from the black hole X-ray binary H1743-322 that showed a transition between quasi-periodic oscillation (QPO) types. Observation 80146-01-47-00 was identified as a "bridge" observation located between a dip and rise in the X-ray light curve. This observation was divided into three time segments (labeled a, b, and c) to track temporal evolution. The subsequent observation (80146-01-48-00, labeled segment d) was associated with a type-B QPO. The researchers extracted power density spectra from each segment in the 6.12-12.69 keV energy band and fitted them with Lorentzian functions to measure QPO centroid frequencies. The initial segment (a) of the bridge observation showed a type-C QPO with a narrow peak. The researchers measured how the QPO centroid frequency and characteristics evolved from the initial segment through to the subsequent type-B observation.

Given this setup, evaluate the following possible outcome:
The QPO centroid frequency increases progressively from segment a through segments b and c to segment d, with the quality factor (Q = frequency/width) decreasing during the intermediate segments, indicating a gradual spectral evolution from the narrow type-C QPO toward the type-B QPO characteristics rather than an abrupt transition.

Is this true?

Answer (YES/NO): NO